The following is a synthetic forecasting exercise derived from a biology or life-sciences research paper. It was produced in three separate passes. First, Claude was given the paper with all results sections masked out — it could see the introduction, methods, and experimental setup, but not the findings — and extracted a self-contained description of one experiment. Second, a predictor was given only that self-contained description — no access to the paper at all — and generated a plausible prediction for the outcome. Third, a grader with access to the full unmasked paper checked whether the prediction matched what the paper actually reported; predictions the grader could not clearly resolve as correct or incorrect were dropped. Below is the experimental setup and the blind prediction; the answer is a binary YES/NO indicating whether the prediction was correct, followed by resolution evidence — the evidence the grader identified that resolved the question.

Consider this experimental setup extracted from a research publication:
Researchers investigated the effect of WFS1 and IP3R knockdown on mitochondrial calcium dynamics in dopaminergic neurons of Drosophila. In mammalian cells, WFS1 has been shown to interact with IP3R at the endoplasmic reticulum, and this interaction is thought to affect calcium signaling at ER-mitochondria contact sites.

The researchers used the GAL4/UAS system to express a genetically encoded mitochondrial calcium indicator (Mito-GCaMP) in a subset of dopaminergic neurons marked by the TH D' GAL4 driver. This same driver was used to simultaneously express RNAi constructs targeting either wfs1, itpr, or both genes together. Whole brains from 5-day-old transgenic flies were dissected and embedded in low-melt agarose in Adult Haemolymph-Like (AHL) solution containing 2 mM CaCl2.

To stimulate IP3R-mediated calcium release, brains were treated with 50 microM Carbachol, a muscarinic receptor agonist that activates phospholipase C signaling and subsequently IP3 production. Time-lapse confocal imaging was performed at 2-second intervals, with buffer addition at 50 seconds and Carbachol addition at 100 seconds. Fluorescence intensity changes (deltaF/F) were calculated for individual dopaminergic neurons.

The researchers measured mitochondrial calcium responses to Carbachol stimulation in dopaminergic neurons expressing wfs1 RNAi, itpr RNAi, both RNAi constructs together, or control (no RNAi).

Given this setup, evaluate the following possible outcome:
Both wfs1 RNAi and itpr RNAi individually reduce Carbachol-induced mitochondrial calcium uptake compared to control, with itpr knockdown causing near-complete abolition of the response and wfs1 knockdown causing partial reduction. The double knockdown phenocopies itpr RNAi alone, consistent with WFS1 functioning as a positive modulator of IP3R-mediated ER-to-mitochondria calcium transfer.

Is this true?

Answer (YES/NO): NO